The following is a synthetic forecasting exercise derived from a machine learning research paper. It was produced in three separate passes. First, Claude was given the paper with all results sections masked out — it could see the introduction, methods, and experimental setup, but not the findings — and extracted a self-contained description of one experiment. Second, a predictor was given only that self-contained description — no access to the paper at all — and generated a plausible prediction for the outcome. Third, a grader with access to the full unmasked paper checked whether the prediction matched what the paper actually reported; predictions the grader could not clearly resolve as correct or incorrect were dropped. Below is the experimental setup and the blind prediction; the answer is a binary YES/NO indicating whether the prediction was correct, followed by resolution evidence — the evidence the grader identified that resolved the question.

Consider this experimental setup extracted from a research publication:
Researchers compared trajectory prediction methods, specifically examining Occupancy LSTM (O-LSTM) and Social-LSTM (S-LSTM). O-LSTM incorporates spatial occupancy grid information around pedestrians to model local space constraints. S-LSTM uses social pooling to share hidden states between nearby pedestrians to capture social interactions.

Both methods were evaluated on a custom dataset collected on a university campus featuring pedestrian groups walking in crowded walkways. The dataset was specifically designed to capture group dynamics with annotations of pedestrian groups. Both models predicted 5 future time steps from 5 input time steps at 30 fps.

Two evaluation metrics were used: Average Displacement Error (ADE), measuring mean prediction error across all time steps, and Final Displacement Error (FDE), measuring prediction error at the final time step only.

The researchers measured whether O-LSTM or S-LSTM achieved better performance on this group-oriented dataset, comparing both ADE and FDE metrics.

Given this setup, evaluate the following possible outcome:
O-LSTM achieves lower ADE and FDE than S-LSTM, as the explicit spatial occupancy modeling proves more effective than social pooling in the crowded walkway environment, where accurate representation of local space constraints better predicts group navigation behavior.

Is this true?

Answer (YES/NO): YES